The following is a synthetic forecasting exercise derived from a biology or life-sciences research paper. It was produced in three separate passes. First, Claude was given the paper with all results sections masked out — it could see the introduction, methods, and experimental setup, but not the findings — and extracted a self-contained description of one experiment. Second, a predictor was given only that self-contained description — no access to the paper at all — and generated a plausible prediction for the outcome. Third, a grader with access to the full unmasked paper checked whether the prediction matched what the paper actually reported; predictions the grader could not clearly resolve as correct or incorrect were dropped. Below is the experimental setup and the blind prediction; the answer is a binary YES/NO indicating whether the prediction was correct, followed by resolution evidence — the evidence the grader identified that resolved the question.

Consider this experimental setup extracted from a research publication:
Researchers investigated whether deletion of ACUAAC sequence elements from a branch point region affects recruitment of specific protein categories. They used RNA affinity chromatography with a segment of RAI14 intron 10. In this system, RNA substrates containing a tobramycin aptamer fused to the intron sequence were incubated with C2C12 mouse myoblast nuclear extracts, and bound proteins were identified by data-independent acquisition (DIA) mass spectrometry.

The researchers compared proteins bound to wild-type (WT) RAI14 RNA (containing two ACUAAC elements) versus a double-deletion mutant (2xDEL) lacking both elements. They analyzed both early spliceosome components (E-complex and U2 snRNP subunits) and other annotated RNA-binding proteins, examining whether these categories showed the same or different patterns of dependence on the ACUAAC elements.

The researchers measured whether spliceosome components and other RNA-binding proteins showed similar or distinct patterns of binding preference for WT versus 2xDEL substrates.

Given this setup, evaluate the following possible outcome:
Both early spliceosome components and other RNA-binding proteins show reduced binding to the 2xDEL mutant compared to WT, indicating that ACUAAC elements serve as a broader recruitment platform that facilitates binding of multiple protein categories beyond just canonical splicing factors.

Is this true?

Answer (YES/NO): NO